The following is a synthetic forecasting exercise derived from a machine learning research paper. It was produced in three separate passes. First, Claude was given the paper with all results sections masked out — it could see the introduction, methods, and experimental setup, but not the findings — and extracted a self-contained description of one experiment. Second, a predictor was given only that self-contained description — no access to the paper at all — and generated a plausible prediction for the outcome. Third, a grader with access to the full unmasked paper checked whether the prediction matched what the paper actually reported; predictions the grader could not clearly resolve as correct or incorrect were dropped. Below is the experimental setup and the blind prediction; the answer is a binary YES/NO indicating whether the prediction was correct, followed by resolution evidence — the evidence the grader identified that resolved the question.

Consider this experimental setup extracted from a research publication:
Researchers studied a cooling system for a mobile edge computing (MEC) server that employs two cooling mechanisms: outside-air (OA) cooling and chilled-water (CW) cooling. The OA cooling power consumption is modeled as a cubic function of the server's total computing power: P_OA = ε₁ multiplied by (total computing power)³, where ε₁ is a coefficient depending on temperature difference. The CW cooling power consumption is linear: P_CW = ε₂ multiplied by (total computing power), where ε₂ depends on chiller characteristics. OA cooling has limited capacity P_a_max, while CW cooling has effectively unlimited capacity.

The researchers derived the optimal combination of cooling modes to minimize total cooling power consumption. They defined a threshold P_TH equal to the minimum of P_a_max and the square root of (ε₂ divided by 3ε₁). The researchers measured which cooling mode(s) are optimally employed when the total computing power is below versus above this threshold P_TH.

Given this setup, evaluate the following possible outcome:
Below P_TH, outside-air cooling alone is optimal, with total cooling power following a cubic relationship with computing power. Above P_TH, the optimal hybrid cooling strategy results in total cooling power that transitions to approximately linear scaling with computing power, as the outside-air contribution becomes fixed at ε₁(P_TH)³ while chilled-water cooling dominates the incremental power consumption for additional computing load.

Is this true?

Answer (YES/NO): YES